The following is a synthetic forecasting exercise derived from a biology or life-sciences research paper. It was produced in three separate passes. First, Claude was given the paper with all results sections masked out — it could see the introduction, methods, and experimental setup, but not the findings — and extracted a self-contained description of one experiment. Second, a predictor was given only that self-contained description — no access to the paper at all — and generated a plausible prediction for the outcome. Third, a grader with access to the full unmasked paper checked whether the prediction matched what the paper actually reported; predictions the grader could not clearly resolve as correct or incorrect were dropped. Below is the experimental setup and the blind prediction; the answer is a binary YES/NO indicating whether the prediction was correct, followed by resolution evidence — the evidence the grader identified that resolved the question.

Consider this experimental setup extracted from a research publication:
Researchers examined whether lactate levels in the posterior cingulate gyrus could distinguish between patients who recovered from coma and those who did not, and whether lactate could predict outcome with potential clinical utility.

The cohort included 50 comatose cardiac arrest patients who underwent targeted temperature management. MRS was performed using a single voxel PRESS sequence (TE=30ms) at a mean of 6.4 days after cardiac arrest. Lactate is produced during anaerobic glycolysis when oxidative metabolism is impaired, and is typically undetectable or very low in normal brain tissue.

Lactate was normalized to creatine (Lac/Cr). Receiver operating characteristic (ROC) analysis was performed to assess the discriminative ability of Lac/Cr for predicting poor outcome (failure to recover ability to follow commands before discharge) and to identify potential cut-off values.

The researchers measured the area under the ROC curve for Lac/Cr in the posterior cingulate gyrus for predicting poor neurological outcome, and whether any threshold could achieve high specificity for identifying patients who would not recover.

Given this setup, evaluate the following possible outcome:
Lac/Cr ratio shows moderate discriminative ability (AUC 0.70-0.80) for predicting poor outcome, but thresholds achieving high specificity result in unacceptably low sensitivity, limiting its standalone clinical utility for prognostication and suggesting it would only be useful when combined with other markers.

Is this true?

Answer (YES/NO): NO